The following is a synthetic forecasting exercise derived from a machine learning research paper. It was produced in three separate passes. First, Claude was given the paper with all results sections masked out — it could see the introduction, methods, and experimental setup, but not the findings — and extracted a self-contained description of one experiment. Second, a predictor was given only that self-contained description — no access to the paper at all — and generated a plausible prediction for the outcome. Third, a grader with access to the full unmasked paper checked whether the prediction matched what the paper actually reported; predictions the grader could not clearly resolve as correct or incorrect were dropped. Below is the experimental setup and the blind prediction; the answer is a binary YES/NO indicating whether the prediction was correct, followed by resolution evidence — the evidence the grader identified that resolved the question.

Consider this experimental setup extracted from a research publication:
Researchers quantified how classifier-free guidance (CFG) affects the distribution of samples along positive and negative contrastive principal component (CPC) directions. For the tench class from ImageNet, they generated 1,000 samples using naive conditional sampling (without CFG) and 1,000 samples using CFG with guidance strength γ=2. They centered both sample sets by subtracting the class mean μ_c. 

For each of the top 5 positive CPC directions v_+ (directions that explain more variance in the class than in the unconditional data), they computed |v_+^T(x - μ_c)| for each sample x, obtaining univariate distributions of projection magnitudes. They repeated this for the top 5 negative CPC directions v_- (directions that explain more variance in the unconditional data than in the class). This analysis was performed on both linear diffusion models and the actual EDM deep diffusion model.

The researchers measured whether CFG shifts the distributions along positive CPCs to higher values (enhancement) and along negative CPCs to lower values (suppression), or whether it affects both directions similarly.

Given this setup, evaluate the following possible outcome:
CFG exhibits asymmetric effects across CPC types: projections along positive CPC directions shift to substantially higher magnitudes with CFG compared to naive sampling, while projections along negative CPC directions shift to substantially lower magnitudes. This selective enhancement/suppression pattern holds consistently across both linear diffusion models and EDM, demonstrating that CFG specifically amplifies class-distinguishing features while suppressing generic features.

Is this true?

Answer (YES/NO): YES